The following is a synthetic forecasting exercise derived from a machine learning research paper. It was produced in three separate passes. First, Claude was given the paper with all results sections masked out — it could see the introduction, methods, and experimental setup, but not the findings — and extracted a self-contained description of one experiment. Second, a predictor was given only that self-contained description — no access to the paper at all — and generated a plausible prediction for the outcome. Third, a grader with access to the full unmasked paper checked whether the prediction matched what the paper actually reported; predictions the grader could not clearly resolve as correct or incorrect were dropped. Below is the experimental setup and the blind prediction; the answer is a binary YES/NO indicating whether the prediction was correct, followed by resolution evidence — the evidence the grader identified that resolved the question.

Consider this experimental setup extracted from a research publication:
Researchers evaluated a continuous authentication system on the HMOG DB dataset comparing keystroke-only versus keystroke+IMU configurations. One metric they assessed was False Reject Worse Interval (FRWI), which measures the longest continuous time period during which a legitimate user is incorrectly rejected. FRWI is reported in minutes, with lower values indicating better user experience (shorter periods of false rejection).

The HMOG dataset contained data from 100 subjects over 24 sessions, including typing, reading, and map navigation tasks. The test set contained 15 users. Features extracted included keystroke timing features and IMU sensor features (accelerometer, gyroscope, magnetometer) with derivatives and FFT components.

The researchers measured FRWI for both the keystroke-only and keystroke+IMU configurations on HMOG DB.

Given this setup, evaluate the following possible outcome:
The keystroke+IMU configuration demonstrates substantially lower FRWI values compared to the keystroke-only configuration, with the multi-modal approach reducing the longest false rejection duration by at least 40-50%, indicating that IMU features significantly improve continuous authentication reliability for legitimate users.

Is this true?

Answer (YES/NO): NO